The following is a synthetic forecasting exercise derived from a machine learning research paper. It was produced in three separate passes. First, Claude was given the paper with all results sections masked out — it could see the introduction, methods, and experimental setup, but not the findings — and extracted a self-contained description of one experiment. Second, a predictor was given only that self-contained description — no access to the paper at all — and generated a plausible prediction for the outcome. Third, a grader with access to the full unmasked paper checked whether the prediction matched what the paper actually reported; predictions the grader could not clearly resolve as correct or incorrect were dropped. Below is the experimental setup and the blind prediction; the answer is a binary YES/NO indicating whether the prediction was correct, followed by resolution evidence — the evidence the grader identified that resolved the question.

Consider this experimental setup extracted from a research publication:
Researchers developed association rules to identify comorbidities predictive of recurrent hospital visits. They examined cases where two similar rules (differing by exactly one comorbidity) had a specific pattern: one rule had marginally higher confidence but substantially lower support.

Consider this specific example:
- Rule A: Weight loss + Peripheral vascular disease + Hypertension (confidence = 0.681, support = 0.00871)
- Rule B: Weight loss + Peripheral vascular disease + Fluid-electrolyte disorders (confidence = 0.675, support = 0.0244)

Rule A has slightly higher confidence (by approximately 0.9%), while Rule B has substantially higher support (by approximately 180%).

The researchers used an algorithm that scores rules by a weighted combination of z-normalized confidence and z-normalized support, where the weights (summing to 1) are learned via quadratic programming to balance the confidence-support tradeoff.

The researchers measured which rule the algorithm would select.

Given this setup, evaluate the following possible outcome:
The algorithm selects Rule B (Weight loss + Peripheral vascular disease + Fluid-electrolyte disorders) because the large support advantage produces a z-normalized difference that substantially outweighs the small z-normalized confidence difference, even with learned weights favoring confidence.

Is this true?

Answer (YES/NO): YES